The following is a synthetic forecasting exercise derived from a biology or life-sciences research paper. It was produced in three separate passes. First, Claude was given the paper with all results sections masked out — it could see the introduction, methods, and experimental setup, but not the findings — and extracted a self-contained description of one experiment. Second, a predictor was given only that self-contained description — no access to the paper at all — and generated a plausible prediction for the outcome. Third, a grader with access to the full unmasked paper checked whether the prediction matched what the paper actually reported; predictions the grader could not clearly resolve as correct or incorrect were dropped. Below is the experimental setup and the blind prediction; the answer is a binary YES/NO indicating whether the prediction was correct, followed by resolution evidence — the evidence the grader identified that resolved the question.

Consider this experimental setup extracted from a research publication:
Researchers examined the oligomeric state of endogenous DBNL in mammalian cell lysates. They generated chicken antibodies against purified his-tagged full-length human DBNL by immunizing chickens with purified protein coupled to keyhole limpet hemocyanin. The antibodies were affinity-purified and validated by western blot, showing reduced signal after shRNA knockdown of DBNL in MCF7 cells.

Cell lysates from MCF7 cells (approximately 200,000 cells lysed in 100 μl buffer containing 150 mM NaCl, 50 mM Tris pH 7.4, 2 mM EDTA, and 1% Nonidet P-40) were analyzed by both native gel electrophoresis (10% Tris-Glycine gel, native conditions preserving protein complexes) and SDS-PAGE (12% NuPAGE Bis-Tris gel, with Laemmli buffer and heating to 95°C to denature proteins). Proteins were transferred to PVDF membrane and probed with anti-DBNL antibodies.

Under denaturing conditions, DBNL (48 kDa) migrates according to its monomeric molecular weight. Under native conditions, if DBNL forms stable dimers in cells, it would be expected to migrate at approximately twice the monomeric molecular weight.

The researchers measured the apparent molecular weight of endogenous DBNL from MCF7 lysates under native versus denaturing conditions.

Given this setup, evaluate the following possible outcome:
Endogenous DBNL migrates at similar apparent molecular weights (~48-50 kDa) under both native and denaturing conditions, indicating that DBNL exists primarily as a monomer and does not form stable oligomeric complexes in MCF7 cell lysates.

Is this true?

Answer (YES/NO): NO